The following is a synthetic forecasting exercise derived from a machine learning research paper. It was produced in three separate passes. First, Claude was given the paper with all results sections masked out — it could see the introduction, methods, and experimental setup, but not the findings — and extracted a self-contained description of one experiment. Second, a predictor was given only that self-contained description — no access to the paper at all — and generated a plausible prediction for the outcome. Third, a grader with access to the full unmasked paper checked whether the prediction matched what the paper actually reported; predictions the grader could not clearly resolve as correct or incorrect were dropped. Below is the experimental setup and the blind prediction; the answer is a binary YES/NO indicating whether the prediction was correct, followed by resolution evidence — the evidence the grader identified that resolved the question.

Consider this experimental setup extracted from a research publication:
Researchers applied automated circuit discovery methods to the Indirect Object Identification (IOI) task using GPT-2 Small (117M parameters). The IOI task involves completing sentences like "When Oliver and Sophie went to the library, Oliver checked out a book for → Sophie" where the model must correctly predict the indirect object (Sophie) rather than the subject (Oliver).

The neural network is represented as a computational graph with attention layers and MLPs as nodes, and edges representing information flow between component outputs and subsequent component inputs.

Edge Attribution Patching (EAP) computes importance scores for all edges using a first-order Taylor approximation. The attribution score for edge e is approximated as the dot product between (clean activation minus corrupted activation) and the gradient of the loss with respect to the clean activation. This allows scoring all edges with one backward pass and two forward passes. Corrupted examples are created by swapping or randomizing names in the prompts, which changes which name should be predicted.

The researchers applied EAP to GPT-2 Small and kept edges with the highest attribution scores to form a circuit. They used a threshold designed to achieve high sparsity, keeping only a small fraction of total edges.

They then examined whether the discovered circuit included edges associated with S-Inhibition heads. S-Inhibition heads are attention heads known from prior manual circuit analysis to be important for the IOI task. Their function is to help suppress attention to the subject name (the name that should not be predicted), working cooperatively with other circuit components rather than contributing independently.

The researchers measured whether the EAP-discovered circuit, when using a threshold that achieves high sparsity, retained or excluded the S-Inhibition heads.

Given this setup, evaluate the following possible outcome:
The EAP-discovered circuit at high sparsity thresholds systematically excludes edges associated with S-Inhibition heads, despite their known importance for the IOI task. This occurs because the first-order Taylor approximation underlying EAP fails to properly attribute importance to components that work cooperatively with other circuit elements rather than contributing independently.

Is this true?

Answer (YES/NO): YES